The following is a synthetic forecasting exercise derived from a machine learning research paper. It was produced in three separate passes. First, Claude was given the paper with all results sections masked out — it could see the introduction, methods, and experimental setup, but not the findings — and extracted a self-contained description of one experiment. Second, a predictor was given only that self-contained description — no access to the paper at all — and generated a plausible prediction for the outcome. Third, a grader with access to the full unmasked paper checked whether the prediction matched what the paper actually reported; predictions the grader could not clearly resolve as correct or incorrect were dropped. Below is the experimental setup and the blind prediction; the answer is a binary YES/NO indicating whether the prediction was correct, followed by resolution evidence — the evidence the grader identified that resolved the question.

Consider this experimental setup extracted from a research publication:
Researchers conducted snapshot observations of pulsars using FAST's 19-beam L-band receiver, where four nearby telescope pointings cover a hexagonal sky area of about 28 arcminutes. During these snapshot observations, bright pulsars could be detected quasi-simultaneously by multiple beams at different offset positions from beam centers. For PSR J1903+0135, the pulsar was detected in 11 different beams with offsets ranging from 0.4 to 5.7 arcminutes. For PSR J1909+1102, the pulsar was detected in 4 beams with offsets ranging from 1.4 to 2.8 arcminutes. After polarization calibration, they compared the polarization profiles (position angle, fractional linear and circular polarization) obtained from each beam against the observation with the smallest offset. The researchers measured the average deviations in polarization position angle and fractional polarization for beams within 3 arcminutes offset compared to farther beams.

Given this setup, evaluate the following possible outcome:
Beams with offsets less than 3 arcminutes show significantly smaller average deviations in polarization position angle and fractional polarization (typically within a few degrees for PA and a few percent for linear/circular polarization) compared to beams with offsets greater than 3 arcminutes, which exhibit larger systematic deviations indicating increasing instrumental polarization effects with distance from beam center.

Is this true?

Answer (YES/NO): NO